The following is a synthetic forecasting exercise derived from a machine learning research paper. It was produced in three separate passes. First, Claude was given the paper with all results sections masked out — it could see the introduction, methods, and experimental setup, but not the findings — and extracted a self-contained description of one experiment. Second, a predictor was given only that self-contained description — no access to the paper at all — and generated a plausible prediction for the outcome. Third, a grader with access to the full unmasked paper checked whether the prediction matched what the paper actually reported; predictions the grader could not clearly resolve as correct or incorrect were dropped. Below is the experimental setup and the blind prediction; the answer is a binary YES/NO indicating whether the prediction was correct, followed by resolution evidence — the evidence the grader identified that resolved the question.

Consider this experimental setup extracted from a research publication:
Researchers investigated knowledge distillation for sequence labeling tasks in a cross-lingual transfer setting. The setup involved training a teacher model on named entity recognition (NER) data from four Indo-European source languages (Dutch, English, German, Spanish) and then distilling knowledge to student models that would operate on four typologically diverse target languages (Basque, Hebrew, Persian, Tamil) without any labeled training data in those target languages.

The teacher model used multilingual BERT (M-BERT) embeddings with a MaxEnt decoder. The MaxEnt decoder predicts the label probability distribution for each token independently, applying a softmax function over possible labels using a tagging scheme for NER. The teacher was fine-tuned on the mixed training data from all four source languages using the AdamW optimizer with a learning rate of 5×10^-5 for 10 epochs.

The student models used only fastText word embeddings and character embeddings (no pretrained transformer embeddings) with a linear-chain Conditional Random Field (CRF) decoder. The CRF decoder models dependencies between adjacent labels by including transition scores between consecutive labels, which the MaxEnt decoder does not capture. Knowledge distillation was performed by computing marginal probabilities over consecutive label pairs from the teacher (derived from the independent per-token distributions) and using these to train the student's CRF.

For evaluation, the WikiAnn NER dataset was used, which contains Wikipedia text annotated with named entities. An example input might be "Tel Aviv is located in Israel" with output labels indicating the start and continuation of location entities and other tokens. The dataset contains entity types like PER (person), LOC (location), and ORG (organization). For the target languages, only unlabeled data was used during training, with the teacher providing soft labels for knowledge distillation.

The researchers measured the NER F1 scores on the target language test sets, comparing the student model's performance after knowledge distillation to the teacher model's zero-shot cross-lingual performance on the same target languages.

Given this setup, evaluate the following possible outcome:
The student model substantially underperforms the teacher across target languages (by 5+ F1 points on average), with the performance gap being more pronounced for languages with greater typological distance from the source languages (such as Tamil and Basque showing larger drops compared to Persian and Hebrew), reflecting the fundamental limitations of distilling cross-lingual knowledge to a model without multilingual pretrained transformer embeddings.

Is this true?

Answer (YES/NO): NO